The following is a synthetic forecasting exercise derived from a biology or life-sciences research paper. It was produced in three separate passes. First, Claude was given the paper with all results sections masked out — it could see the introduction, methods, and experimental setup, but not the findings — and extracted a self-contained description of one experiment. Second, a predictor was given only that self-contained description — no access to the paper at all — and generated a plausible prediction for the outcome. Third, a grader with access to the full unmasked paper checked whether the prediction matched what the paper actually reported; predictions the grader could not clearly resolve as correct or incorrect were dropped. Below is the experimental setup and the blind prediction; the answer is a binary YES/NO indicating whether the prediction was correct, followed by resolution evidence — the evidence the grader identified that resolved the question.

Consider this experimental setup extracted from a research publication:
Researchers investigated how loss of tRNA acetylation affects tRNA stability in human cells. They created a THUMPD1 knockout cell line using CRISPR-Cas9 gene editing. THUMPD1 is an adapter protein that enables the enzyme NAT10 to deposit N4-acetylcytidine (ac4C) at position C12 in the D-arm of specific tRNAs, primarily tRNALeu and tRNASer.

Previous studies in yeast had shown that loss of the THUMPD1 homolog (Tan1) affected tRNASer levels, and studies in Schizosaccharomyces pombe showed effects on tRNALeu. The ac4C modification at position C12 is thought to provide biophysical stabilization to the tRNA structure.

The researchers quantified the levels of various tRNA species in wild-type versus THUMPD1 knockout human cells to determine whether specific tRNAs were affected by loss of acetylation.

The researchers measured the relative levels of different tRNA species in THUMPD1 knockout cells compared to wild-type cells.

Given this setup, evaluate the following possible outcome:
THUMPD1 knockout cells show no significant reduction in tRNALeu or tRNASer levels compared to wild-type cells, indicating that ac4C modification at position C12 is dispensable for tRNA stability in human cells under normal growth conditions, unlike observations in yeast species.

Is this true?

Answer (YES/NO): NO